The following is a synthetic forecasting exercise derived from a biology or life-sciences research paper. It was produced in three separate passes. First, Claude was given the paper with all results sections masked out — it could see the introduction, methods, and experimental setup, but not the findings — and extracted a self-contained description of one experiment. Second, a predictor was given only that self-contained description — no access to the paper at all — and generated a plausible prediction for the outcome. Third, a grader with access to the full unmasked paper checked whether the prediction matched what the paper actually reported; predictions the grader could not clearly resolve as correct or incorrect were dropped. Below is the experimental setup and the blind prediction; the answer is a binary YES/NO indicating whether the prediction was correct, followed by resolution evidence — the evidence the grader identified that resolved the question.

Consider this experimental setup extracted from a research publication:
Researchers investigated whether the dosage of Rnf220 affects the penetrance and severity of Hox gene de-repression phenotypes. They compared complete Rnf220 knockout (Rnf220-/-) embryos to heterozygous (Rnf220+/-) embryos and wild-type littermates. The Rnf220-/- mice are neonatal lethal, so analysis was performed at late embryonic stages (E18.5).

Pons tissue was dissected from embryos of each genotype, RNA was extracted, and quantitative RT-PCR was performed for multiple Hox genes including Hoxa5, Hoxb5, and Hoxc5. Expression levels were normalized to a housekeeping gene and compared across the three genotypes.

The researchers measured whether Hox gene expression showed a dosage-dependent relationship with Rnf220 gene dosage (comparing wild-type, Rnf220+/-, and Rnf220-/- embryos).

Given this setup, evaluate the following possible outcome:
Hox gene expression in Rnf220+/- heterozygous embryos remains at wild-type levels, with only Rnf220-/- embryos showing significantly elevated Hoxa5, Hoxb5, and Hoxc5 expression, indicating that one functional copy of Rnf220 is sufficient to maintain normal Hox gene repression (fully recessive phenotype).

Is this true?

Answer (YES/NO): NO